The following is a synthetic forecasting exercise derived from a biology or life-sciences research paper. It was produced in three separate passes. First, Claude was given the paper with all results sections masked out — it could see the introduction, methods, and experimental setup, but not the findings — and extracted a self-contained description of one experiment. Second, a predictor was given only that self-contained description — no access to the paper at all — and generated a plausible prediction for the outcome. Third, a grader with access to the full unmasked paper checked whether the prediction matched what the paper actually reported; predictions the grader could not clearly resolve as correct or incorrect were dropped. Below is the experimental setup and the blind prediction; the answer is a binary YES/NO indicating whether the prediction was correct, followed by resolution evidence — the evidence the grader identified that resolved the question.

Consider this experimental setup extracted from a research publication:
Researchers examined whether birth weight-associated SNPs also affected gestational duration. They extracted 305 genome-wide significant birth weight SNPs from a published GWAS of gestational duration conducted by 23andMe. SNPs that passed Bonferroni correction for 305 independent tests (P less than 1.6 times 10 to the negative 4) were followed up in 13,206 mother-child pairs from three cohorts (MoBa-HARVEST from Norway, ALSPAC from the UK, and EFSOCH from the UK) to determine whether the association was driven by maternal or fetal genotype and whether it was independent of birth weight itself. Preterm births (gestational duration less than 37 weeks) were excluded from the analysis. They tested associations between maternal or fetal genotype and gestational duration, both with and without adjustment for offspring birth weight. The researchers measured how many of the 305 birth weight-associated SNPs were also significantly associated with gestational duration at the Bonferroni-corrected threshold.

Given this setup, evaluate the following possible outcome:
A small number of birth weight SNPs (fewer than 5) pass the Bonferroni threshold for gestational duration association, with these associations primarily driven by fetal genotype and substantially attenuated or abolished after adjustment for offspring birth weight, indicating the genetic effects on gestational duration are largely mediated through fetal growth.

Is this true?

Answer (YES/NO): NO